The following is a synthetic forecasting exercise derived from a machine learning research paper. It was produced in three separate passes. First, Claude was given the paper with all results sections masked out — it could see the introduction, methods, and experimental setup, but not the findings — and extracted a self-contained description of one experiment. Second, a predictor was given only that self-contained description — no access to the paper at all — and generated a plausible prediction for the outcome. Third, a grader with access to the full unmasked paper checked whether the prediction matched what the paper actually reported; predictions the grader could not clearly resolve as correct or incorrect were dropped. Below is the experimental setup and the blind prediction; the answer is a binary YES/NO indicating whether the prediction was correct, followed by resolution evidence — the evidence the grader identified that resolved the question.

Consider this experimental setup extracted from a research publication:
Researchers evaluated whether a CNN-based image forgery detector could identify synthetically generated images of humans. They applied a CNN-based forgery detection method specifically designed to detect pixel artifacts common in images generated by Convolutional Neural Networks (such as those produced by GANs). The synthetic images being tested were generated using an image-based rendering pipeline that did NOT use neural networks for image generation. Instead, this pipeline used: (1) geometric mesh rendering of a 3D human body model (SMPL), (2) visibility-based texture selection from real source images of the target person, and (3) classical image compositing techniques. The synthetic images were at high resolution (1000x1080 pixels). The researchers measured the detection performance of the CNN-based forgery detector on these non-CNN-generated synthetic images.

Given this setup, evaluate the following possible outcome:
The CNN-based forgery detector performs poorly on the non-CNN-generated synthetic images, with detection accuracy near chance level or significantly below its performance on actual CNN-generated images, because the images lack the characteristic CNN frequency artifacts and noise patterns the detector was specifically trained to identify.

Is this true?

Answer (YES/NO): YES